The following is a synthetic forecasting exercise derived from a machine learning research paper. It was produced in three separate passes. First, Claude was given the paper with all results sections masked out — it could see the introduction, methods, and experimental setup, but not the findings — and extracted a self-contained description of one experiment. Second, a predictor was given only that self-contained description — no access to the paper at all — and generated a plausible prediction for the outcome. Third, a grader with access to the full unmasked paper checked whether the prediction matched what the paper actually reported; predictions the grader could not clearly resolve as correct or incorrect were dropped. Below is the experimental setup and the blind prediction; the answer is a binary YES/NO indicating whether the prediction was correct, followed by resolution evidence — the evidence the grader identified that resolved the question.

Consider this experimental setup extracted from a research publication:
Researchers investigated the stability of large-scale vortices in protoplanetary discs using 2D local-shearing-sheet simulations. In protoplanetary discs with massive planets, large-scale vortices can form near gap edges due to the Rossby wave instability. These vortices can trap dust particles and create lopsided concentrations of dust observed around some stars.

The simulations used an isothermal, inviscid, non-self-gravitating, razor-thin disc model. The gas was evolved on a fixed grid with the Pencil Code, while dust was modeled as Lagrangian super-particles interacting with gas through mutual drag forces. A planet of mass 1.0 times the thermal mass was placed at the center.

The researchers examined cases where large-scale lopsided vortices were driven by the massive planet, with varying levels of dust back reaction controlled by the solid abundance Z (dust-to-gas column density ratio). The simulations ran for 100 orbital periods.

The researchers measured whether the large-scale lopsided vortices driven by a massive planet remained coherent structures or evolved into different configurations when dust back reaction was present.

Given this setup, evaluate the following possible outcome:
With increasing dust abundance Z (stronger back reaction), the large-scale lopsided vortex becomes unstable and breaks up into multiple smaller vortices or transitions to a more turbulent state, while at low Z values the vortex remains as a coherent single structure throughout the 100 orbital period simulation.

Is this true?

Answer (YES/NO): YES